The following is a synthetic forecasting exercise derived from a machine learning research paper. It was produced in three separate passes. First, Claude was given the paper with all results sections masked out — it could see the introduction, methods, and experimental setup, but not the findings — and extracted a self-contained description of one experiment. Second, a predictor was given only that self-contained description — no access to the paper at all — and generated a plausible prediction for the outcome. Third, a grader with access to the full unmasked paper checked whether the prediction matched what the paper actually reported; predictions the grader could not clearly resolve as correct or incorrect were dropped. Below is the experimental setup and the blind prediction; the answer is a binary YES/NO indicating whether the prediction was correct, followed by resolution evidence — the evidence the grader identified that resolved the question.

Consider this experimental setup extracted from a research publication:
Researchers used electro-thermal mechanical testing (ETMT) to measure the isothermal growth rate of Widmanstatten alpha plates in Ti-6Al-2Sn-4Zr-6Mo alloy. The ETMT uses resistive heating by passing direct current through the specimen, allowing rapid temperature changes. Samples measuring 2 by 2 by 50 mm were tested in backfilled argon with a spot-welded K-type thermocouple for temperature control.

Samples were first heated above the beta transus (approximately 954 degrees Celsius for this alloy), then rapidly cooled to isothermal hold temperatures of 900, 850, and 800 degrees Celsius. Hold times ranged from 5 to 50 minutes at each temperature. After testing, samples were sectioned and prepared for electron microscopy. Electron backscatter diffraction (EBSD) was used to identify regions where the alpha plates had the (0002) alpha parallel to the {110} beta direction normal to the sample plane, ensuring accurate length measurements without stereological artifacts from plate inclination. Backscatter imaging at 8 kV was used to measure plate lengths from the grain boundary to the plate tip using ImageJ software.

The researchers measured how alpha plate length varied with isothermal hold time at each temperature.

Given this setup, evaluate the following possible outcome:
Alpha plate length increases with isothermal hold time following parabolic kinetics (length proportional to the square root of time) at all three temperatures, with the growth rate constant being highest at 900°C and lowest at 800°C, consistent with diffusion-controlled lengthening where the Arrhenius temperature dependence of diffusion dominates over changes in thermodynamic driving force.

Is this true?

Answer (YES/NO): NO